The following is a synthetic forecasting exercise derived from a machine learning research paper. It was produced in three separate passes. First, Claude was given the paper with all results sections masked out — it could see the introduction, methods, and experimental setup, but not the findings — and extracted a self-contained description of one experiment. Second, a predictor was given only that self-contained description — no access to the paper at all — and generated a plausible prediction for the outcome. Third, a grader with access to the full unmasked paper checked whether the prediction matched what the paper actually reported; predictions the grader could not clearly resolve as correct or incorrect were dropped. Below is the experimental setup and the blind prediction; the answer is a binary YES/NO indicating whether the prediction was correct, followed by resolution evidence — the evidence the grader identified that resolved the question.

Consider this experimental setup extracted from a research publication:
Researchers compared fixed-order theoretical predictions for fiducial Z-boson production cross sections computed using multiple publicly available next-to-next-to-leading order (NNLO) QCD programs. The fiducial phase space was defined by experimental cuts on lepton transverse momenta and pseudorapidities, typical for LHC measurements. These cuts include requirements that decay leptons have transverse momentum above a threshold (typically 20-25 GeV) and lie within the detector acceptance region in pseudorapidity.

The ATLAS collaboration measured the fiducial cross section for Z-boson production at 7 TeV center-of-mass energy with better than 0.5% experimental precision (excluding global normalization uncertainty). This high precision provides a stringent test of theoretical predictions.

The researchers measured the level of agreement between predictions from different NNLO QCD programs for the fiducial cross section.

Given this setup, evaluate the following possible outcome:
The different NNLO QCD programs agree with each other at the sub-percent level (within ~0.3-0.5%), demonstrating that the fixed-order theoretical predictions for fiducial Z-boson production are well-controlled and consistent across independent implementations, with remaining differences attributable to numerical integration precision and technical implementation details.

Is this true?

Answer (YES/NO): NO